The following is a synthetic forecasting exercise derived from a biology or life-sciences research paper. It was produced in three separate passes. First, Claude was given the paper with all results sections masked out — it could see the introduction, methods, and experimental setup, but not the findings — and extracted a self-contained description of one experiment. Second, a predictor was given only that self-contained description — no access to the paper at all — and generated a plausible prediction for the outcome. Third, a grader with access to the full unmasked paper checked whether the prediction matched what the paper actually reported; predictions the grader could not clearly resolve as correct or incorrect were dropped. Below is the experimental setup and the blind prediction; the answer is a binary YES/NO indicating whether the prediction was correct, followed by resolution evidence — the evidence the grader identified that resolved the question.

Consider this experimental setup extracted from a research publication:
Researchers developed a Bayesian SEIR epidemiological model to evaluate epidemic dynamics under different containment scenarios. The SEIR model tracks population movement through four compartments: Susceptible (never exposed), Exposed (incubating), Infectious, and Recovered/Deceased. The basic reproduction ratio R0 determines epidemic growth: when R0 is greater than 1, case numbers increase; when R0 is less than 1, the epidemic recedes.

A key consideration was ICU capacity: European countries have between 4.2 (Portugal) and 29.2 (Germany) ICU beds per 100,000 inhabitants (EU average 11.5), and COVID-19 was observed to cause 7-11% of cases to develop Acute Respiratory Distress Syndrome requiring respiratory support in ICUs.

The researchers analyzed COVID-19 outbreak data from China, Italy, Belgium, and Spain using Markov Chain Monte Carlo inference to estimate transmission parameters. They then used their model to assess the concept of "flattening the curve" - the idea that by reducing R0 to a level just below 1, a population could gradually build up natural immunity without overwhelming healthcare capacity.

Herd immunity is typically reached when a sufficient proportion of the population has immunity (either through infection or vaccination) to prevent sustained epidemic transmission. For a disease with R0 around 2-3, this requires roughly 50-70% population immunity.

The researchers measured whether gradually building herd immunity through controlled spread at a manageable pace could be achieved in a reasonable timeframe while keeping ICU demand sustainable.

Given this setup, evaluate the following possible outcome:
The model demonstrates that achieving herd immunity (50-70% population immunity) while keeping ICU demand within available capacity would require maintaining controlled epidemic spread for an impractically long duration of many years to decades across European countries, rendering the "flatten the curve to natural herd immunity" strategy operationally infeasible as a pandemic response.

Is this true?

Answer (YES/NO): YES